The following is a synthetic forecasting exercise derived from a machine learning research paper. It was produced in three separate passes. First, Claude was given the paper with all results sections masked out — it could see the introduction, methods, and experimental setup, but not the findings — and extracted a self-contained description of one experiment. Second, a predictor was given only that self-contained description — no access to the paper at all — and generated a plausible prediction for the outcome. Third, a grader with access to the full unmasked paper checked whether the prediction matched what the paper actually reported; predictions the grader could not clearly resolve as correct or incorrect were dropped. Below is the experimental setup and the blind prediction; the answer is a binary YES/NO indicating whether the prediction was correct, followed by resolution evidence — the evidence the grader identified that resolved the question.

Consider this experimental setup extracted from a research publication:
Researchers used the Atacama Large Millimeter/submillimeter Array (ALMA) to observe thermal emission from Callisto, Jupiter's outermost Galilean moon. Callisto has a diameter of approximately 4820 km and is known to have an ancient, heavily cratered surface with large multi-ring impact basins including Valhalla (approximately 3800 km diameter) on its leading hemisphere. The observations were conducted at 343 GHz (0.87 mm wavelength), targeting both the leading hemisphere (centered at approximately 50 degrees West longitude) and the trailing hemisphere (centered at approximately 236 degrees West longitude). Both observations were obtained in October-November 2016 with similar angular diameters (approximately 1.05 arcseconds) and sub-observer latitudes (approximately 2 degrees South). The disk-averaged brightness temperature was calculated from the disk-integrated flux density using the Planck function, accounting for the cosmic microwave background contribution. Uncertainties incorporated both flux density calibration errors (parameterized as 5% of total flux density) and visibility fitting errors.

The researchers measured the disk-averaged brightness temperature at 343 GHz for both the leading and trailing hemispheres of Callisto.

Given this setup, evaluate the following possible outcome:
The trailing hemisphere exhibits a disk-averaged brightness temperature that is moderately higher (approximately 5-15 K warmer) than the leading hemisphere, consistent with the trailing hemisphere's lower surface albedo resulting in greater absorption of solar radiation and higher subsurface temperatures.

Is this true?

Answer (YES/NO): NO